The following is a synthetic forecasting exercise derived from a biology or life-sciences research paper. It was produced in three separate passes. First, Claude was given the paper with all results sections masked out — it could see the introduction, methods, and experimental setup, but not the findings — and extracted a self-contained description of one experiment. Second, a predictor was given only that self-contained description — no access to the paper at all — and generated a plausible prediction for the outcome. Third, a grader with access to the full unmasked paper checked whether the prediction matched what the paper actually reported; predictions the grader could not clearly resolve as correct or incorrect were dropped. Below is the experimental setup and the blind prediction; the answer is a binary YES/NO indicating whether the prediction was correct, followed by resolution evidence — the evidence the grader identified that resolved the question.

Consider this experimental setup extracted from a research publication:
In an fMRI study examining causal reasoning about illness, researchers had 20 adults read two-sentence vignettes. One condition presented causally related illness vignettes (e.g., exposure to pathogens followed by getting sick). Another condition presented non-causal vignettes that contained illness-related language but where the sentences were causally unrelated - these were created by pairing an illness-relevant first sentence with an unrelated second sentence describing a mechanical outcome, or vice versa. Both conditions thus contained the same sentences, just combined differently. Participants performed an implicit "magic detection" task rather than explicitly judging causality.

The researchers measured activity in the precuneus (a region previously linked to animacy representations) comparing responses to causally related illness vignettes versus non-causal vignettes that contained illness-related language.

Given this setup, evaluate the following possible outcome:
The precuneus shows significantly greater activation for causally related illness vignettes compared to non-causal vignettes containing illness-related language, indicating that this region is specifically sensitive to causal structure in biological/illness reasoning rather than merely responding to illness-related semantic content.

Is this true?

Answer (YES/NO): YES